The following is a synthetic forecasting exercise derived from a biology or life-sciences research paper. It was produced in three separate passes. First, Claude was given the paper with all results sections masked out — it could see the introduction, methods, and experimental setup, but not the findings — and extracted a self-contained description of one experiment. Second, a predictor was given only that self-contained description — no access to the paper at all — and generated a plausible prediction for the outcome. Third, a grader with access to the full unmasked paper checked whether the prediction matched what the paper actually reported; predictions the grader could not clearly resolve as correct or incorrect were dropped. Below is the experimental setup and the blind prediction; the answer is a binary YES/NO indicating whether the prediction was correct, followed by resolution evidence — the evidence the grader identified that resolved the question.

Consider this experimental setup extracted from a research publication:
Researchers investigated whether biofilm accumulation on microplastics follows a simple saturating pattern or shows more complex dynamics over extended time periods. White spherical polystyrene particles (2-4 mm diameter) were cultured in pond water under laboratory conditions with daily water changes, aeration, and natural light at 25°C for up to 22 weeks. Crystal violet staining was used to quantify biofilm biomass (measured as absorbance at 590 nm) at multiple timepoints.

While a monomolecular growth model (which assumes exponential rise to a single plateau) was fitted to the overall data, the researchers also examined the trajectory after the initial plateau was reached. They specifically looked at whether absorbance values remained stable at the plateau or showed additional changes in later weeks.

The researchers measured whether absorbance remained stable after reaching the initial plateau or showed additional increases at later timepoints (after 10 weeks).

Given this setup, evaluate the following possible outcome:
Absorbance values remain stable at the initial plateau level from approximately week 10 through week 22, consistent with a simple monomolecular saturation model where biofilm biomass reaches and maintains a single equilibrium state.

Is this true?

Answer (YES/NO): NO